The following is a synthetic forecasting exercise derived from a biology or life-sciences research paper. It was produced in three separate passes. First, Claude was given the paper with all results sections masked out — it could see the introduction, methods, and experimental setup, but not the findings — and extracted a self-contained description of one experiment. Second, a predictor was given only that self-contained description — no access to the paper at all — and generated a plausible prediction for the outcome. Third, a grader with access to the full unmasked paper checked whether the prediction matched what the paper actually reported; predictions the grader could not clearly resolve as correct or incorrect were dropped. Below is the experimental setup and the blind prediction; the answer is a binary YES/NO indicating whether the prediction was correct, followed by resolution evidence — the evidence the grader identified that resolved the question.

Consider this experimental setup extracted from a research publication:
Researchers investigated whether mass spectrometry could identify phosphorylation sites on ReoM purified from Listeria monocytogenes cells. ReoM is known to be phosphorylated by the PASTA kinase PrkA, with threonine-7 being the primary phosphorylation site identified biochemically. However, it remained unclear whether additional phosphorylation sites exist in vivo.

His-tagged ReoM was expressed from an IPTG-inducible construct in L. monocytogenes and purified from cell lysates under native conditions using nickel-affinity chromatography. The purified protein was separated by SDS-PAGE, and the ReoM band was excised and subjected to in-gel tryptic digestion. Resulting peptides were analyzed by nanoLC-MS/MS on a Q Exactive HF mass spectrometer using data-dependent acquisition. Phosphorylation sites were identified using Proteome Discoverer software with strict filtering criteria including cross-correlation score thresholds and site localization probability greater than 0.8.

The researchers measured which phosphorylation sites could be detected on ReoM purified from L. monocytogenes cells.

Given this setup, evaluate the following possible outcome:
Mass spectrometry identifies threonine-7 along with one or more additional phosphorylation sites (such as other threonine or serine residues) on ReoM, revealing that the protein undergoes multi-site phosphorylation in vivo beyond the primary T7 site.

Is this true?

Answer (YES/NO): YES